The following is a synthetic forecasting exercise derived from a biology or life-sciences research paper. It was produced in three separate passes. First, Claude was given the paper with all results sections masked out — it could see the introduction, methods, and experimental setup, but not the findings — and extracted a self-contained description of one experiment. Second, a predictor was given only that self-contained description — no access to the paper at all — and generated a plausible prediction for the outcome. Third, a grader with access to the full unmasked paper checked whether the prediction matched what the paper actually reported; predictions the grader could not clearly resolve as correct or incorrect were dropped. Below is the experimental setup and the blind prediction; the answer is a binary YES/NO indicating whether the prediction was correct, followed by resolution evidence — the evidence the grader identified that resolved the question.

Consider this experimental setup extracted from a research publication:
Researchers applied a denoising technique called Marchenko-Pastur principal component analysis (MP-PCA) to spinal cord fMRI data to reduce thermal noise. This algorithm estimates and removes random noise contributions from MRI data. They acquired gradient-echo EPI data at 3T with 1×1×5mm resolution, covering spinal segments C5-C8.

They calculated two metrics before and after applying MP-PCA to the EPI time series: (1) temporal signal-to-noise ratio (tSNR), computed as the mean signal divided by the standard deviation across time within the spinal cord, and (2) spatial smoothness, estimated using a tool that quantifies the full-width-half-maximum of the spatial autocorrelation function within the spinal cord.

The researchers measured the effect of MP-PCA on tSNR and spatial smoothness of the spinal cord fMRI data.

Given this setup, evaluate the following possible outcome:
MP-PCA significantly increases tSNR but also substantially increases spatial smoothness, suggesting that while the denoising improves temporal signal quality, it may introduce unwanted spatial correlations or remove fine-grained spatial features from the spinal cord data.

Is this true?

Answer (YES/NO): NO